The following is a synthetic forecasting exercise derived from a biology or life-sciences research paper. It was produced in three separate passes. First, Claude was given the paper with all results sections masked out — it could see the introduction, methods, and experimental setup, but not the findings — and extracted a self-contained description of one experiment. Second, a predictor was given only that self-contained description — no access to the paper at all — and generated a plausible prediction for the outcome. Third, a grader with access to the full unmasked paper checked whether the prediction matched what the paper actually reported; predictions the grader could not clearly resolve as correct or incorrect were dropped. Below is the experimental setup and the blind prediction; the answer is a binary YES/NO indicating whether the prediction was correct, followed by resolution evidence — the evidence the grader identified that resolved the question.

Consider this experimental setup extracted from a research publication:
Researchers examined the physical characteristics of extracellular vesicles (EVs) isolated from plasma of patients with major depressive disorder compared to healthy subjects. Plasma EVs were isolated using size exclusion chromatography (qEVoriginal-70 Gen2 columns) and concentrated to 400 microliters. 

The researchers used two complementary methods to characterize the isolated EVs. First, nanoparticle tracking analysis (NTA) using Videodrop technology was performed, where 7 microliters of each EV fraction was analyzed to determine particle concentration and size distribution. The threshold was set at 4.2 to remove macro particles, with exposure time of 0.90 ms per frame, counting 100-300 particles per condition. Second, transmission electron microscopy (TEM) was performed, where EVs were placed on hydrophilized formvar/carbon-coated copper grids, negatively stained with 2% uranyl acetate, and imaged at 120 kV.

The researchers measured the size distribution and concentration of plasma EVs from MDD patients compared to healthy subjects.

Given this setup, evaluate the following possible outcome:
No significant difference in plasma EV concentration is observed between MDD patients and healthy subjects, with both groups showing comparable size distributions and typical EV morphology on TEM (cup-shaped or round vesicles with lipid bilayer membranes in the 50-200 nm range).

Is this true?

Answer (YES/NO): NO